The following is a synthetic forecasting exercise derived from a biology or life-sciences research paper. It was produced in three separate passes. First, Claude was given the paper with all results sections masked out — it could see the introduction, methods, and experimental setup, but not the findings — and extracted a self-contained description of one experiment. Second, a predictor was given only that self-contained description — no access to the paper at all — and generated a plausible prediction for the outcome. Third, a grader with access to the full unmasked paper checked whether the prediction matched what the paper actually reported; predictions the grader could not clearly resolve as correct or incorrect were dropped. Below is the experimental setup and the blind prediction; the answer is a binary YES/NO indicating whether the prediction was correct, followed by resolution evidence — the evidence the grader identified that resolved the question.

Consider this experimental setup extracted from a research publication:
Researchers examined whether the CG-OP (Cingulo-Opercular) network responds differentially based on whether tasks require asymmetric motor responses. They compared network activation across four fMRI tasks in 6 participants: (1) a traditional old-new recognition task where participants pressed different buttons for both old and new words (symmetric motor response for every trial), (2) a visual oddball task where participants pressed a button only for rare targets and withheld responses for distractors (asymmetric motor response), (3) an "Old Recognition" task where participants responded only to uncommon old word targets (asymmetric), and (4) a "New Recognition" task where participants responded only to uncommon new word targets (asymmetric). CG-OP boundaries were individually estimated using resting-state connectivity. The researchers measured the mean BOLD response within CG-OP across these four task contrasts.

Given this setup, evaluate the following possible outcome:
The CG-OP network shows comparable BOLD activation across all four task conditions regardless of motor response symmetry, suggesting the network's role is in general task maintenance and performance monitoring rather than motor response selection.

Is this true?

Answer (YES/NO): NO